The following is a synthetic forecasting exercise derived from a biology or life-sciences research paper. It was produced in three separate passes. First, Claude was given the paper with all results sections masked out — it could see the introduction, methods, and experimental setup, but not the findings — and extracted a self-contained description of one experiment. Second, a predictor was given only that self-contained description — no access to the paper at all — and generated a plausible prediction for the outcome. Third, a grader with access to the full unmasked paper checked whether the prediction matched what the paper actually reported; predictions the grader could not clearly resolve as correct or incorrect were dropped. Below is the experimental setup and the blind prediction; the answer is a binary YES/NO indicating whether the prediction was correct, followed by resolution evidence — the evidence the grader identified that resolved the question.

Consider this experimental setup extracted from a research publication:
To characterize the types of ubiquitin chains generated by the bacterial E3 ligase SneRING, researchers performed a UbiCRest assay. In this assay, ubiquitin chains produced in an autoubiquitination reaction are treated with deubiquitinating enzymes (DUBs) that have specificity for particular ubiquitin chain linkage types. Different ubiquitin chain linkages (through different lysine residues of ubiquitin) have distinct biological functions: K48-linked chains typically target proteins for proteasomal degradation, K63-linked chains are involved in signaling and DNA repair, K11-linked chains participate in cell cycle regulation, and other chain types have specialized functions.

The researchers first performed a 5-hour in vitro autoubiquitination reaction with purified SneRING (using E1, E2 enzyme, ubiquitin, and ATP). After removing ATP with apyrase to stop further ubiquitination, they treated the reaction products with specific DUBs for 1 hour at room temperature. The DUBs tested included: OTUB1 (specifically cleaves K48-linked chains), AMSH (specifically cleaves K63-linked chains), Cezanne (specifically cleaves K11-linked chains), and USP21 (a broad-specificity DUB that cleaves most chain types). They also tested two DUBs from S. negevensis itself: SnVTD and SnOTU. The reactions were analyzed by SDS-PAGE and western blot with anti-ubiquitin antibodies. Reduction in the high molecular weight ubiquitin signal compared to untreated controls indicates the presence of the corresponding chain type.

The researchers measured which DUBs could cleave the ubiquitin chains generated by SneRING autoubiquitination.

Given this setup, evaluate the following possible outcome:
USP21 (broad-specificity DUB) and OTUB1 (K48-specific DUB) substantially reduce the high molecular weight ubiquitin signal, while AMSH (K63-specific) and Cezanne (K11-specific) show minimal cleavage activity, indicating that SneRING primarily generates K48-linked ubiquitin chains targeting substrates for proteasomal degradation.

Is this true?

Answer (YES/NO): NO